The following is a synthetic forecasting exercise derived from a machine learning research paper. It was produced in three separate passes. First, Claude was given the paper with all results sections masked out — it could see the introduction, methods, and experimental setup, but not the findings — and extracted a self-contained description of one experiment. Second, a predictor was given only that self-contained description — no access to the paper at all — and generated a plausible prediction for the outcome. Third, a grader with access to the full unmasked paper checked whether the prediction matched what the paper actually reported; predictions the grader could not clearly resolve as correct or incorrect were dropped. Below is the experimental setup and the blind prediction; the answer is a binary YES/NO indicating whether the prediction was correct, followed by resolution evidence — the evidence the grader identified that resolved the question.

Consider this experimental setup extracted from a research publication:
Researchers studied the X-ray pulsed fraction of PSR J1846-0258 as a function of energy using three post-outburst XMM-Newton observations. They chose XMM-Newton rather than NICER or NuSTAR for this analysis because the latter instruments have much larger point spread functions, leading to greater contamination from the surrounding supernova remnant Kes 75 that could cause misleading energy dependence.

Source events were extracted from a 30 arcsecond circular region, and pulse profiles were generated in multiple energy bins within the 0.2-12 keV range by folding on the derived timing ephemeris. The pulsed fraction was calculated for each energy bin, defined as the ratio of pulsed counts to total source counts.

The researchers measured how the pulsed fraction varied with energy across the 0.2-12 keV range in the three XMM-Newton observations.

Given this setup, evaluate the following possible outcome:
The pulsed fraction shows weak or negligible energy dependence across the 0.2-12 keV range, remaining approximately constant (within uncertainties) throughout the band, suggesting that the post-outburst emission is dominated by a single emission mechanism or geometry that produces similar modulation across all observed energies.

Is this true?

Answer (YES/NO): YES